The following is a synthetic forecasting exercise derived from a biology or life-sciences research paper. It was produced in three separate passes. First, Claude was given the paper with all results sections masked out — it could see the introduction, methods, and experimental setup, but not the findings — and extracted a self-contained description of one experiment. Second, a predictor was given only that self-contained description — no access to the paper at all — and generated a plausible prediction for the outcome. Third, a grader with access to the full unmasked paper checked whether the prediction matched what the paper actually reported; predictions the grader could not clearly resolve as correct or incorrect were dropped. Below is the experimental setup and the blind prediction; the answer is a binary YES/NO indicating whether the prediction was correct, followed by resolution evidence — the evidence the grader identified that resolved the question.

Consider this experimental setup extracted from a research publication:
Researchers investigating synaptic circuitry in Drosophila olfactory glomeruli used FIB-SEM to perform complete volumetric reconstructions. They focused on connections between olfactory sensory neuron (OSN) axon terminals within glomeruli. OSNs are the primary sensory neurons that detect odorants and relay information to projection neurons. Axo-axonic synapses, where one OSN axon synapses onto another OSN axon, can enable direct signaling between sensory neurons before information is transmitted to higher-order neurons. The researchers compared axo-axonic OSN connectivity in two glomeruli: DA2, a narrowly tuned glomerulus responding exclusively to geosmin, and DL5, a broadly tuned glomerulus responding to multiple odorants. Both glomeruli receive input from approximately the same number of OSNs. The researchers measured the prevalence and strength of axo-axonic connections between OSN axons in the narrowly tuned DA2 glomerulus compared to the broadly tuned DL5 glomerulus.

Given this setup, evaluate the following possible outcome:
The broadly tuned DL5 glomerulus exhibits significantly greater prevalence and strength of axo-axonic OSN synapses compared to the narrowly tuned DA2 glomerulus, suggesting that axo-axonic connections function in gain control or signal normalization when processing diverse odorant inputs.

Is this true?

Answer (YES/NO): NO